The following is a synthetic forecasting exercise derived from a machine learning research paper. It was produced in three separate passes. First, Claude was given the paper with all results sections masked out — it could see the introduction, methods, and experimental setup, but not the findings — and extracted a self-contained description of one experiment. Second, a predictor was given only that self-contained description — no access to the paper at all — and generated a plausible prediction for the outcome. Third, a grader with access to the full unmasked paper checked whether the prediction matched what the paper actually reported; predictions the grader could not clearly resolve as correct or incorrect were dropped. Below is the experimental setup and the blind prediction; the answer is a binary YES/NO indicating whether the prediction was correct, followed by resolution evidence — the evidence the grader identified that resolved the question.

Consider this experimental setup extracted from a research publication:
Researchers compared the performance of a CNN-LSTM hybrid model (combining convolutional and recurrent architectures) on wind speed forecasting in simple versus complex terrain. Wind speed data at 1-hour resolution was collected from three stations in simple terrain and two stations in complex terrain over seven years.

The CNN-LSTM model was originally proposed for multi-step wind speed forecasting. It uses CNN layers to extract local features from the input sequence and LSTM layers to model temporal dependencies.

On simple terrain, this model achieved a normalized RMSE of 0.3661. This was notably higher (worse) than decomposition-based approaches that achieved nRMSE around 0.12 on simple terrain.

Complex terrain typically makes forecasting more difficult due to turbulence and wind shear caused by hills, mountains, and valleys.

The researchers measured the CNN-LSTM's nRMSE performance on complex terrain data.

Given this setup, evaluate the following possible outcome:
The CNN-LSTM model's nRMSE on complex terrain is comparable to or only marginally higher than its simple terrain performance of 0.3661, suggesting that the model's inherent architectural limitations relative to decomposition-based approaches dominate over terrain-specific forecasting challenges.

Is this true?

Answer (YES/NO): NO